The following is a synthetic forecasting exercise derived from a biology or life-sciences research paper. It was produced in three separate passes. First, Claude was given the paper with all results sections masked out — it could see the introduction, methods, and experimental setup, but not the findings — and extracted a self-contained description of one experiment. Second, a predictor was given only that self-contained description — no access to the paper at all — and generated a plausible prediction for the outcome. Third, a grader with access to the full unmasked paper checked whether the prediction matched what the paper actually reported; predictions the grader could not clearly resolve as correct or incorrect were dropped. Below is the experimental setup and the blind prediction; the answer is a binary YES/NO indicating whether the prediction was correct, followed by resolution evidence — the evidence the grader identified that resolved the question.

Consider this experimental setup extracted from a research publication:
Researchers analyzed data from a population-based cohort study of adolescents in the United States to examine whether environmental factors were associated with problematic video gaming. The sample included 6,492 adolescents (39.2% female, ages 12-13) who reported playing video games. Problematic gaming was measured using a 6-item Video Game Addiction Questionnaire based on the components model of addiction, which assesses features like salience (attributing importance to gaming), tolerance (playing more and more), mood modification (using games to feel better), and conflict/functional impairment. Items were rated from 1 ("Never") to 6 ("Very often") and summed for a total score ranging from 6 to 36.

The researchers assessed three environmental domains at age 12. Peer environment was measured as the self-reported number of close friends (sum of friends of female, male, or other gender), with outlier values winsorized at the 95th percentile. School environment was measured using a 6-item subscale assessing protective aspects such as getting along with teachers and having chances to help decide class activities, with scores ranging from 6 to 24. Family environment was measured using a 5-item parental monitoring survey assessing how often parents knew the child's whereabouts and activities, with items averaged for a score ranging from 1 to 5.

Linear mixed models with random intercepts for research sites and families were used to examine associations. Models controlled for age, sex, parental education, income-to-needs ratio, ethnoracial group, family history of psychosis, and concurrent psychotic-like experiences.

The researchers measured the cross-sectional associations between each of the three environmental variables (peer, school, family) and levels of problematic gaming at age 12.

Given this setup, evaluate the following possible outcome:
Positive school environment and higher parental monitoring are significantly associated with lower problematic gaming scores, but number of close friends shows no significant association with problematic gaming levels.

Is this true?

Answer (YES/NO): YES